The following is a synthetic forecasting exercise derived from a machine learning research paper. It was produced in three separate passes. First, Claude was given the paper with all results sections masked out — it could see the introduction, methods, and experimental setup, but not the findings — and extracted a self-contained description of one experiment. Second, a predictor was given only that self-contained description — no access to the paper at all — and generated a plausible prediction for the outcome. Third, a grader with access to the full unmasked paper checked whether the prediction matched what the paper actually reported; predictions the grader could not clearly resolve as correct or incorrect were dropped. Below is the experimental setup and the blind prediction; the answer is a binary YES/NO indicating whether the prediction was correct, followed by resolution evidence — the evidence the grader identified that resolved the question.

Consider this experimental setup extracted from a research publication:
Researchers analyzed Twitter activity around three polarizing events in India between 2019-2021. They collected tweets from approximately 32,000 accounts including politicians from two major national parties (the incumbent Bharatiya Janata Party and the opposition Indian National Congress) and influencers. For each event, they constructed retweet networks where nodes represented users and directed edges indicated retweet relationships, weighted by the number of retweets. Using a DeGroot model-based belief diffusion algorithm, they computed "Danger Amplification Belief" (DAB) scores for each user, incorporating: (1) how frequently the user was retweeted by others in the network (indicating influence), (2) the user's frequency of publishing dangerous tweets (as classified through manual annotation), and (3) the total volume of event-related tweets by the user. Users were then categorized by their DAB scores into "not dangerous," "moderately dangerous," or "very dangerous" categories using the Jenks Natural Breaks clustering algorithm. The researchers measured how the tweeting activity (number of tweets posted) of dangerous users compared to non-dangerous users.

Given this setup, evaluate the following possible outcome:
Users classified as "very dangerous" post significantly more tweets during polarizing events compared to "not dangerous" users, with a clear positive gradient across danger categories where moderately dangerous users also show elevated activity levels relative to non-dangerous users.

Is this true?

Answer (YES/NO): YES